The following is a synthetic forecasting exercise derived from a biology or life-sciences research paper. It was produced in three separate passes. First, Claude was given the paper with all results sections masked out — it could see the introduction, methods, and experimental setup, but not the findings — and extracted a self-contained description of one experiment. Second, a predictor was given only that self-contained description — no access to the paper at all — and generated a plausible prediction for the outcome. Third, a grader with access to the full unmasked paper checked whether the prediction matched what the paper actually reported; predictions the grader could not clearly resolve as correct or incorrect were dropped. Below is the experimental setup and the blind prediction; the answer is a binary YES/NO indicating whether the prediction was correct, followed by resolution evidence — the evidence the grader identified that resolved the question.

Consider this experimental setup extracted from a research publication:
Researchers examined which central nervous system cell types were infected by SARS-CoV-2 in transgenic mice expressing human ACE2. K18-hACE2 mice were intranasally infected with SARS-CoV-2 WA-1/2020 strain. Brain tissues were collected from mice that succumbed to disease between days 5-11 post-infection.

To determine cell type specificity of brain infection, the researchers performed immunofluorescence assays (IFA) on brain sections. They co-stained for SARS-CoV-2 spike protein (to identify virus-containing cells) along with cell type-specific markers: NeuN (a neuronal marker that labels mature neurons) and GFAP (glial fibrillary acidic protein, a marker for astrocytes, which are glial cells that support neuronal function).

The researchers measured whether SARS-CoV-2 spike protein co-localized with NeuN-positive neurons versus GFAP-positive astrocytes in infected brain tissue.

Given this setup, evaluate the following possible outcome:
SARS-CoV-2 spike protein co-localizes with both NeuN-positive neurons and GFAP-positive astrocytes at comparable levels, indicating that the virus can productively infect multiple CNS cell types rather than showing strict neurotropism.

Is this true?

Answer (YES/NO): NO